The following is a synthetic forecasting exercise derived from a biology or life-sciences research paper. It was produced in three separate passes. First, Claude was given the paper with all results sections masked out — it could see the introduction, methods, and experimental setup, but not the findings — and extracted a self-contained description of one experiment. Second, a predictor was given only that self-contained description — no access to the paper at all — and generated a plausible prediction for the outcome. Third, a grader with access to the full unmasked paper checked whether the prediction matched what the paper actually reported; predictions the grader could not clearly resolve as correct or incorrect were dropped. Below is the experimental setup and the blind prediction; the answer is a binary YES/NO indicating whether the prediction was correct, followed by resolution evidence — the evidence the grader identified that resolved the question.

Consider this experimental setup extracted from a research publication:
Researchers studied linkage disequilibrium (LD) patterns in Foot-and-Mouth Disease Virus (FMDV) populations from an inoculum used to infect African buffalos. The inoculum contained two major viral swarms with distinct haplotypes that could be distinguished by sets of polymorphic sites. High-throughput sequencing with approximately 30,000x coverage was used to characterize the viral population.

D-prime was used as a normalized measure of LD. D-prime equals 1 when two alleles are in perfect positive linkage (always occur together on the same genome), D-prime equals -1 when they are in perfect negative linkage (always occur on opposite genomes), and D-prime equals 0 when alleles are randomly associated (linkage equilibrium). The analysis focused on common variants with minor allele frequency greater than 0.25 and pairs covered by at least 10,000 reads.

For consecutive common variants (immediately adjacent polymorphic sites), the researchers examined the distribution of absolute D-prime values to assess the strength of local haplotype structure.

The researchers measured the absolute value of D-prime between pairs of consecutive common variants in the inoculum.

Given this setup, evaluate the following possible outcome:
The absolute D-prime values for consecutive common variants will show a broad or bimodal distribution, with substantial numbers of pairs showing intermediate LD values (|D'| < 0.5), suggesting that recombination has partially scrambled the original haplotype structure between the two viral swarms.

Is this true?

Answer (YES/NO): NO